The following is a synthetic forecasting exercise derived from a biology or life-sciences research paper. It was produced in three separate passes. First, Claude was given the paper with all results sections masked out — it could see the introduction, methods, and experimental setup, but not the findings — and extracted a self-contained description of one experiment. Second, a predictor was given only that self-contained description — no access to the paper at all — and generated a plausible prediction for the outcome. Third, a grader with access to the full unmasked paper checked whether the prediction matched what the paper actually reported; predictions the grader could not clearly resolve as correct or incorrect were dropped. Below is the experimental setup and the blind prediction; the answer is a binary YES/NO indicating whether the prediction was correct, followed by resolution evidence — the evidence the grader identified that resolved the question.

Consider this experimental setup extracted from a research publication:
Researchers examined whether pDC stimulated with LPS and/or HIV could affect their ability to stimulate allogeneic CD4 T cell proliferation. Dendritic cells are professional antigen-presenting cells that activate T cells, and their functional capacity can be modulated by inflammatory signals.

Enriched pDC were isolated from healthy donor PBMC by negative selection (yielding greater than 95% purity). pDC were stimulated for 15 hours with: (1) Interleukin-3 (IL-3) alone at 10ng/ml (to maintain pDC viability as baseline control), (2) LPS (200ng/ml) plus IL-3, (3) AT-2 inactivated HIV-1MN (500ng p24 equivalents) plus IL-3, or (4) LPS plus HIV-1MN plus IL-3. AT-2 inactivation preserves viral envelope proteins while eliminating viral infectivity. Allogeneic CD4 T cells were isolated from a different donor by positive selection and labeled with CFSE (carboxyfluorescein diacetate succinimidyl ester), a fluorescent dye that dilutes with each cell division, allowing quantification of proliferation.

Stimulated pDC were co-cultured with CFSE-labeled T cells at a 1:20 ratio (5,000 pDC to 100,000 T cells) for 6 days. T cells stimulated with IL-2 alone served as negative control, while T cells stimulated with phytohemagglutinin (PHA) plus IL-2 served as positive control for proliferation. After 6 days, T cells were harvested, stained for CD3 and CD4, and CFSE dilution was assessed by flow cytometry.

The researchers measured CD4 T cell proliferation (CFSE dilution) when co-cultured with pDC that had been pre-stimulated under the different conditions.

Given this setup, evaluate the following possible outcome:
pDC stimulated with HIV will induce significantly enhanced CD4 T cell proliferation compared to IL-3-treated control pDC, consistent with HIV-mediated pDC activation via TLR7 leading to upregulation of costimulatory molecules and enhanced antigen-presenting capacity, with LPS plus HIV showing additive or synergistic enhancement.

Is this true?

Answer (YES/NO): NO